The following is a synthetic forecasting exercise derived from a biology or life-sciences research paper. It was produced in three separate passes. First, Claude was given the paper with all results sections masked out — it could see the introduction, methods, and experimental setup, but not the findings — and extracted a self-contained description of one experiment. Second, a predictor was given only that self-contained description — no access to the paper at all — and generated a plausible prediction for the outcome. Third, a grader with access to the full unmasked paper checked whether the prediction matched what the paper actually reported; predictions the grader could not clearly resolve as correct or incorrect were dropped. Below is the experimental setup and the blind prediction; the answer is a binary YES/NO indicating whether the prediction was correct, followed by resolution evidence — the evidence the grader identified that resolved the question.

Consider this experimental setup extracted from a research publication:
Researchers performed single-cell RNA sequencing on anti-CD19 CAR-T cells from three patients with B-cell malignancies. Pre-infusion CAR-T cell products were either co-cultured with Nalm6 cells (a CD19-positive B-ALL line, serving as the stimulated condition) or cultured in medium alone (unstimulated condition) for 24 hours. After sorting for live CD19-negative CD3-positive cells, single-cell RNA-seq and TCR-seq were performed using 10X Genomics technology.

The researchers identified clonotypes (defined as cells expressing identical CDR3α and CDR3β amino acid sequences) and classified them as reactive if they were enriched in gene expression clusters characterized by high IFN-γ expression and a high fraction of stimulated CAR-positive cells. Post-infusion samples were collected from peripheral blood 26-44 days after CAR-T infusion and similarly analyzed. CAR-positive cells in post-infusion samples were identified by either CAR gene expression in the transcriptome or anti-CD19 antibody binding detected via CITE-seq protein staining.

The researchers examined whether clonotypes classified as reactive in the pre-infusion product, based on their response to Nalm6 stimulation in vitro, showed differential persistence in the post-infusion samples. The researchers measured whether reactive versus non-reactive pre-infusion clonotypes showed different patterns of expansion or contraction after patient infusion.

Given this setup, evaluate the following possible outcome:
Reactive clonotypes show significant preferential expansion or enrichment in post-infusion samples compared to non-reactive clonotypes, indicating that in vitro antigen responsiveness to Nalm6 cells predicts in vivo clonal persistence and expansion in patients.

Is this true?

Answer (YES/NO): NO